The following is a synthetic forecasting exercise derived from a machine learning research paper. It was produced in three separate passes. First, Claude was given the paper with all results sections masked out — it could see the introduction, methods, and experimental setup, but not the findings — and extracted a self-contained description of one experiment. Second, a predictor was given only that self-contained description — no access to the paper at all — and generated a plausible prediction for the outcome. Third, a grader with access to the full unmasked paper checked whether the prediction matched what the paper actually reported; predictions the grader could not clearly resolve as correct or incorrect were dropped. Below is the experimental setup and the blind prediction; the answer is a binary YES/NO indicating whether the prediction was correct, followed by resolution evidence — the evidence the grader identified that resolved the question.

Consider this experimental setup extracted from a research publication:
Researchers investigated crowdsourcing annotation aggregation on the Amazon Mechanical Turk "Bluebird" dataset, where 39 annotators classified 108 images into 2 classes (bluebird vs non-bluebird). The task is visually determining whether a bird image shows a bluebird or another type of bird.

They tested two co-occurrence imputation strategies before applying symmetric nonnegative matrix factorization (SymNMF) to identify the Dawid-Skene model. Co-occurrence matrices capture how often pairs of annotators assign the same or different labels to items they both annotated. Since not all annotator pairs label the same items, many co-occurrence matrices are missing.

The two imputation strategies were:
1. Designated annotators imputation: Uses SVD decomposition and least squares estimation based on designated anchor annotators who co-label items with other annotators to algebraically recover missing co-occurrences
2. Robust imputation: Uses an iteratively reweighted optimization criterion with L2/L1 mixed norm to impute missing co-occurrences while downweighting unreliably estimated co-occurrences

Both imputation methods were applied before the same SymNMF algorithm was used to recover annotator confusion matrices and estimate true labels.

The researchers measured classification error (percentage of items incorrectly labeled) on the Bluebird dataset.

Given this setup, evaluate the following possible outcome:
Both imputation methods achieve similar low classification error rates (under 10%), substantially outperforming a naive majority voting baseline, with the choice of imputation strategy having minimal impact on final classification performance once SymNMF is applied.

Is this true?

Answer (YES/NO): NO